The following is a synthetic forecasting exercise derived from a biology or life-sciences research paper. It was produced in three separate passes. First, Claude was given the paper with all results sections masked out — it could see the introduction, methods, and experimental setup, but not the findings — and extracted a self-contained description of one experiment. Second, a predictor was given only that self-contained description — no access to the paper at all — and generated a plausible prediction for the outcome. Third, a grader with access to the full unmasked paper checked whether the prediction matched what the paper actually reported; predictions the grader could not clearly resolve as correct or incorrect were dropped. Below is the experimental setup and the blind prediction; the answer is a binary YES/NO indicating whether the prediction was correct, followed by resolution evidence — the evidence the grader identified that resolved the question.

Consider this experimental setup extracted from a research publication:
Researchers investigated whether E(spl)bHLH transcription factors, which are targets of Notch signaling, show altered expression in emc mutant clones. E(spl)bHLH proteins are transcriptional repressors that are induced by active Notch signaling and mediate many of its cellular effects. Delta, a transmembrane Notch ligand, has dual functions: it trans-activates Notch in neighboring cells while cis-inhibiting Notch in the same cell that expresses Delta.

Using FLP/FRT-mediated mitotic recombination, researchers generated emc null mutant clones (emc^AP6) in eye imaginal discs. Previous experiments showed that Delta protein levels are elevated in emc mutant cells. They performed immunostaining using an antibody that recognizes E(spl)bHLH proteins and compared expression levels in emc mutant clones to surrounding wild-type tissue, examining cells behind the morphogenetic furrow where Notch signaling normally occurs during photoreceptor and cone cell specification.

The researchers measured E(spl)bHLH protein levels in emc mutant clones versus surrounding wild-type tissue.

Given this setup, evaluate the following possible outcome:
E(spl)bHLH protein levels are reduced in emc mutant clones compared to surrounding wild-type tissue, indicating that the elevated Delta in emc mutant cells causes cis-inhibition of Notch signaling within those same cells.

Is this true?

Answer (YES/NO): NO